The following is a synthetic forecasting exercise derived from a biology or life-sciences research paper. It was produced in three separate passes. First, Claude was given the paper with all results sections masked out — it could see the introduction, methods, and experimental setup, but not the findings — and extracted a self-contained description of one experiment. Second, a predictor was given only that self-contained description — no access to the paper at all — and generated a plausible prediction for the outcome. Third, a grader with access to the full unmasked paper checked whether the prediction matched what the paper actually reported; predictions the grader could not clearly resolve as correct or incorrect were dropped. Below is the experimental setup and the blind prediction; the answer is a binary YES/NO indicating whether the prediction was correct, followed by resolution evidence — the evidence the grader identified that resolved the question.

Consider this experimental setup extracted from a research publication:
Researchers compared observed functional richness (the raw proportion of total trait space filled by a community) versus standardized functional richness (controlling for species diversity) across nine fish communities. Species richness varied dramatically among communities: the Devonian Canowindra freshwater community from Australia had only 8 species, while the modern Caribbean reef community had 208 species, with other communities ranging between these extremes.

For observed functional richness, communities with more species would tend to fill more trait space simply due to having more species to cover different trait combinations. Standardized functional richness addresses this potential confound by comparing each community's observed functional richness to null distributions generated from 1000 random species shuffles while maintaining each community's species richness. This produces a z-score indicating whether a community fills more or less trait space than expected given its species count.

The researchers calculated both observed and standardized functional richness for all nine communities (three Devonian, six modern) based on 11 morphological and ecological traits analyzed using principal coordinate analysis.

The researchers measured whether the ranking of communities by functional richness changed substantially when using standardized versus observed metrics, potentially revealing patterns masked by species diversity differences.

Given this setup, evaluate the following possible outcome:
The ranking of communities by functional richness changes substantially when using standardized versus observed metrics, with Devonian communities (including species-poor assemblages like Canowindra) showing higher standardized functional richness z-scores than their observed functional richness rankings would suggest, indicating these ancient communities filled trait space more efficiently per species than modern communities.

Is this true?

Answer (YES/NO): YES